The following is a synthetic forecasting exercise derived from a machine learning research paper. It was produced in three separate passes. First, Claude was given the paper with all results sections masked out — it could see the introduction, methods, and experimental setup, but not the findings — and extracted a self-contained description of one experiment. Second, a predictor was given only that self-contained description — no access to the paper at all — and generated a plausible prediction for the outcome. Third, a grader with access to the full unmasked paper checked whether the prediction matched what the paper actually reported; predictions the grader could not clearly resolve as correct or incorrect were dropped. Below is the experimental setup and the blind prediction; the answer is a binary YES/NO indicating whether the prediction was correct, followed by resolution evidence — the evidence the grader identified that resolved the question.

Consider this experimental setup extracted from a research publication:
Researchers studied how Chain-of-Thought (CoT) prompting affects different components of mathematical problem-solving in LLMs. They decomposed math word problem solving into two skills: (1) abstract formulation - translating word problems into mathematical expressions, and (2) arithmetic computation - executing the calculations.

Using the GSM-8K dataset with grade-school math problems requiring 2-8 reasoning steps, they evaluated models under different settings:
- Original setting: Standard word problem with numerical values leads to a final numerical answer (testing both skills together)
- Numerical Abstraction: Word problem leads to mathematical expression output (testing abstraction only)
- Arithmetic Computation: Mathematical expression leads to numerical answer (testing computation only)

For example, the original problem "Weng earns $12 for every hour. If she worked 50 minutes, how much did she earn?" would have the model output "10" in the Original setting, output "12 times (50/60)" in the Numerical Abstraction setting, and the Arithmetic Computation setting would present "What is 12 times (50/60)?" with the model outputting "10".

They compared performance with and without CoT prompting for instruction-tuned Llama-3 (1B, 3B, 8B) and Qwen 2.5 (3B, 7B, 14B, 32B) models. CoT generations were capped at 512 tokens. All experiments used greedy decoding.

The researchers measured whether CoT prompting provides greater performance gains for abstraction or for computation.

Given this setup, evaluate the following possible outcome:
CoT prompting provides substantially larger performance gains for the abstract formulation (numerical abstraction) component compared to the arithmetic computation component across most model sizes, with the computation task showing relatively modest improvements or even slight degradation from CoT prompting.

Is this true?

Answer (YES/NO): NO